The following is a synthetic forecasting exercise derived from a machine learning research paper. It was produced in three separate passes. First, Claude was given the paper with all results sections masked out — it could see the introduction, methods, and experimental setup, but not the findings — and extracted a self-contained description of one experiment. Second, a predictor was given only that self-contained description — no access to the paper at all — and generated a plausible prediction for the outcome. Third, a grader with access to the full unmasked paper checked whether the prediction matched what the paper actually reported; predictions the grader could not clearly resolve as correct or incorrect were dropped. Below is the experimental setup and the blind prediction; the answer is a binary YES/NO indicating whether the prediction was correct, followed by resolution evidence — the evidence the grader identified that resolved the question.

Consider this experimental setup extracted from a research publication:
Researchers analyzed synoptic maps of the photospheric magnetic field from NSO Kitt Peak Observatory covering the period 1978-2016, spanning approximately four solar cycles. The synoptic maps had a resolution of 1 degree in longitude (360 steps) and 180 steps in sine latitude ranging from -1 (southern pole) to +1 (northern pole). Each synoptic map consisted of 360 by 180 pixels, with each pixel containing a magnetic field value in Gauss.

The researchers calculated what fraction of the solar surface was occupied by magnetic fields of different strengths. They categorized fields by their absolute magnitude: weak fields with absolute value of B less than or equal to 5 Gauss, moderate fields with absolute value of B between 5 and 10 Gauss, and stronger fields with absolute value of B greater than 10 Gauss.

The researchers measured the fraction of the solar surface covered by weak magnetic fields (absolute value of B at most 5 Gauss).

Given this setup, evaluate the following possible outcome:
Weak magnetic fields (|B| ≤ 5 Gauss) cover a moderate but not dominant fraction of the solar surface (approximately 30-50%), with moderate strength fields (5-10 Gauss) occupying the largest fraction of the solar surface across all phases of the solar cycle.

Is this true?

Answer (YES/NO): NO